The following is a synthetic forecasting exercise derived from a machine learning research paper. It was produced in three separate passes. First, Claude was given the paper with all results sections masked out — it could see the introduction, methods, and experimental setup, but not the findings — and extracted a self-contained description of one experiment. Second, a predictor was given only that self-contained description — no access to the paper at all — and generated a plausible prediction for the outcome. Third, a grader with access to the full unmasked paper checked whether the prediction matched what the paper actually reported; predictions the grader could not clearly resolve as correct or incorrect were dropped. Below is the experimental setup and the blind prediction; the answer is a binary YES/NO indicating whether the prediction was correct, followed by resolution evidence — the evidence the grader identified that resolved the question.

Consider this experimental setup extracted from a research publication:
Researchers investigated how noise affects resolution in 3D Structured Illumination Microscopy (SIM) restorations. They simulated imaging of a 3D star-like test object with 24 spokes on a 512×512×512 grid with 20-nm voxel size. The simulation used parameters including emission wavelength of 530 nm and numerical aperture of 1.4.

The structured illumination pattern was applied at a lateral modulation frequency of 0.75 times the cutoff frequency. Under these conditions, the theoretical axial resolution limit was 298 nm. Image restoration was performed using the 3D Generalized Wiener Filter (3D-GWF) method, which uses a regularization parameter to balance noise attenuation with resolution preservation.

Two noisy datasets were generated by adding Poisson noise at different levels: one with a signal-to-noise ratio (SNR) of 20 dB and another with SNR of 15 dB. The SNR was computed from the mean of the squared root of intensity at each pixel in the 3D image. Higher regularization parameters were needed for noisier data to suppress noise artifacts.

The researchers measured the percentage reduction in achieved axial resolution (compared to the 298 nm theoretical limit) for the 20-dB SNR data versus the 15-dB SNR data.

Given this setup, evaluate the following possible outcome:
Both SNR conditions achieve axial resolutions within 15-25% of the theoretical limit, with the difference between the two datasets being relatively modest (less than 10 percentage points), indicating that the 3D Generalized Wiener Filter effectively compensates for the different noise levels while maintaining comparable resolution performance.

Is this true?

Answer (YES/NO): NO